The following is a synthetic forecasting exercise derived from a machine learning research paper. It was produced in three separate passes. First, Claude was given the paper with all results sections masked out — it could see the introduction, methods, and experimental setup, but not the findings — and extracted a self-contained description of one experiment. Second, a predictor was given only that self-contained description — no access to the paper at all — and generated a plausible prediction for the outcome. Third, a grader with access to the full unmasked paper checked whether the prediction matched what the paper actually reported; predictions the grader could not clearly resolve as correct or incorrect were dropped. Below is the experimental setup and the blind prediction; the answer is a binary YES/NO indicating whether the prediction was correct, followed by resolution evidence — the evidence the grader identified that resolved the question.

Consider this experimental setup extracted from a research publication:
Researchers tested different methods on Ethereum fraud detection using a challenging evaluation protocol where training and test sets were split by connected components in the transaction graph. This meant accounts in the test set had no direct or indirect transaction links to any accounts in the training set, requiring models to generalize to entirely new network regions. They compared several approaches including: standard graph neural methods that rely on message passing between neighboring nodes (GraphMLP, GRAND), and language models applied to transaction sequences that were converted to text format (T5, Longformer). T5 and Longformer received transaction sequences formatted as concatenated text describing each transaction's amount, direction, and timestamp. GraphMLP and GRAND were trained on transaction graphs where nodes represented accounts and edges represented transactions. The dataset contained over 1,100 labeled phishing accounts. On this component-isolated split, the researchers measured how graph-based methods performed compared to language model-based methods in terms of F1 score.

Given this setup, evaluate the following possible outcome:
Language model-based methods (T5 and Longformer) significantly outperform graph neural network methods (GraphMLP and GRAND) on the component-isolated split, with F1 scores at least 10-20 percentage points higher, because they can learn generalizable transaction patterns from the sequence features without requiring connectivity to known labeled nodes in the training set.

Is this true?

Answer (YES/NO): YES